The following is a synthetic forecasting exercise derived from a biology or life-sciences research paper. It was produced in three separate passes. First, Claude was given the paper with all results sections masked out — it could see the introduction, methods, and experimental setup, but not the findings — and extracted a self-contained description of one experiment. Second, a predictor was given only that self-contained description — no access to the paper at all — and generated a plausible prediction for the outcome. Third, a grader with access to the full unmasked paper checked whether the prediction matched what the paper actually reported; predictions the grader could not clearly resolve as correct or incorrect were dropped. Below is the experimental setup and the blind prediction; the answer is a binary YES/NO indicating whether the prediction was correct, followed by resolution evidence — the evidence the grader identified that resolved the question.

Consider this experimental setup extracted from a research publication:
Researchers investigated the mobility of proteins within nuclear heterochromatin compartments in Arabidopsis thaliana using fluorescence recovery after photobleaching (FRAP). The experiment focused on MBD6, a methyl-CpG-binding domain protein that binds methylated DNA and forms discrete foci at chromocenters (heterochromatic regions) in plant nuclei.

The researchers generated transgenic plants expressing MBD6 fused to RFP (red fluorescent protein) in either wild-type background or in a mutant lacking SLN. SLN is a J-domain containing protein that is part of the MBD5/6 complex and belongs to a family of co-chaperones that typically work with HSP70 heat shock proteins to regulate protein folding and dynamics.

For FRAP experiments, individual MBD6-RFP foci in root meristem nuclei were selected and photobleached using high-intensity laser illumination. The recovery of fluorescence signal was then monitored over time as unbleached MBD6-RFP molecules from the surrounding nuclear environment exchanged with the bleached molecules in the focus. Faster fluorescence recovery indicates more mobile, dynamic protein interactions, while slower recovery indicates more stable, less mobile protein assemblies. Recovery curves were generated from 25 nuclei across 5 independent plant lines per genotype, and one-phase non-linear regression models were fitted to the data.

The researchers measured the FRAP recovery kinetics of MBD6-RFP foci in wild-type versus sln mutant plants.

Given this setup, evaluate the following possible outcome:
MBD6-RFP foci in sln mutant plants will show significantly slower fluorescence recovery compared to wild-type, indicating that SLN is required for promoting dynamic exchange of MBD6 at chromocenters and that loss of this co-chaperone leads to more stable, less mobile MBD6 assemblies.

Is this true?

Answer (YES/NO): YES